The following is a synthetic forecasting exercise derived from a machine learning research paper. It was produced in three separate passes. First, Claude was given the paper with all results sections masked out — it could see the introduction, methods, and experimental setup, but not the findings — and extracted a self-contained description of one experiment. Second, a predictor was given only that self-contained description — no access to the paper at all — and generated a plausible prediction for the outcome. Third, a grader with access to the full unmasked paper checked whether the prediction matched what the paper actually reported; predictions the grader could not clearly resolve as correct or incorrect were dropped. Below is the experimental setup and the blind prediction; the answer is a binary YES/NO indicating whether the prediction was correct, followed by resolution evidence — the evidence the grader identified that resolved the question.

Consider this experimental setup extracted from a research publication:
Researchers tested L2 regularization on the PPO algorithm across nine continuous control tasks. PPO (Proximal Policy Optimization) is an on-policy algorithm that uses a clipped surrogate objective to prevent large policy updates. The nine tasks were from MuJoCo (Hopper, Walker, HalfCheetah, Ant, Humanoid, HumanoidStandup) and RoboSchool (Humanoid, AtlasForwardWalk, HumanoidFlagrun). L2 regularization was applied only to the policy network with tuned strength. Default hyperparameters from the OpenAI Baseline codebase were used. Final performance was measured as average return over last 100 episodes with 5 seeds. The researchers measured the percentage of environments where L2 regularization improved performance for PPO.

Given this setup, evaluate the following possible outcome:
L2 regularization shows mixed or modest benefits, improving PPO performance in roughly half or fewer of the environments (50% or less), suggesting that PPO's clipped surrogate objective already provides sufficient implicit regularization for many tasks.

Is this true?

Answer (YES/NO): NO